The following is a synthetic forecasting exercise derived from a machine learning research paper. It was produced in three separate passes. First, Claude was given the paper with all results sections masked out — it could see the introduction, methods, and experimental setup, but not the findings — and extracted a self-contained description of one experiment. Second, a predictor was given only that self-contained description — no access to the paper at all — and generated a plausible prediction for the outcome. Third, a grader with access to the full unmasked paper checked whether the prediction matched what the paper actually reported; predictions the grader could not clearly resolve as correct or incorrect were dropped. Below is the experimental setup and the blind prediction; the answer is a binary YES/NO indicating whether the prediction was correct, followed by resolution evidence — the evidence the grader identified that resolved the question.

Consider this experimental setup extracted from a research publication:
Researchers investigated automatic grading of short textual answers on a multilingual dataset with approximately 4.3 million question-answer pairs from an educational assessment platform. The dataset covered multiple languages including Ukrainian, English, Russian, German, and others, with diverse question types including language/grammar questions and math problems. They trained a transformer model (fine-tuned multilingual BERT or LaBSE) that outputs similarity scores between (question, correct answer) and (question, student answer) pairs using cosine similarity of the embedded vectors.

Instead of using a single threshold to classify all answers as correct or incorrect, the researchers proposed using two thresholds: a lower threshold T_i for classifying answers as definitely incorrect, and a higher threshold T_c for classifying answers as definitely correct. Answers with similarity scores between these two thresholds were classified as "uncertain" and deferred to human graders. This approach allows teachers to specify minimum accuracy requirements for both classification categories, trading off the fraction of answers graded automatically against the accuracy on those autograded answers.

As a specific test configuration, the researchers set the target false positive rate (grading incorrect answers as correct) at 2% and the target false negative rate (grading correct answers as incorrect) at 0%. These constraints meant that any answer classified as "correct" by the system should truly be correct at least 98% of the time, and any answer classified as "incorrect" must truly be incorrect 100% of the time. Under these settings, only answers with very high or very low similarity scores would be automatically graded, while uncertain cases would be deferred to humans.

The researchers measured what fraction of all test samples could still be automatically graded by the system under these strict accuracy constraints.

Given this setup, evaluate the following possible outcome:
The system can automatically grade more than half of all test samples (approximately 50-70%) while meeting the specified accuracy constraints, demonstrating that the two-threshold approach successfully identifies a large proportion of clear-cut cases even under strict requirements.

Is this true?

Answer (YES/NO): NO